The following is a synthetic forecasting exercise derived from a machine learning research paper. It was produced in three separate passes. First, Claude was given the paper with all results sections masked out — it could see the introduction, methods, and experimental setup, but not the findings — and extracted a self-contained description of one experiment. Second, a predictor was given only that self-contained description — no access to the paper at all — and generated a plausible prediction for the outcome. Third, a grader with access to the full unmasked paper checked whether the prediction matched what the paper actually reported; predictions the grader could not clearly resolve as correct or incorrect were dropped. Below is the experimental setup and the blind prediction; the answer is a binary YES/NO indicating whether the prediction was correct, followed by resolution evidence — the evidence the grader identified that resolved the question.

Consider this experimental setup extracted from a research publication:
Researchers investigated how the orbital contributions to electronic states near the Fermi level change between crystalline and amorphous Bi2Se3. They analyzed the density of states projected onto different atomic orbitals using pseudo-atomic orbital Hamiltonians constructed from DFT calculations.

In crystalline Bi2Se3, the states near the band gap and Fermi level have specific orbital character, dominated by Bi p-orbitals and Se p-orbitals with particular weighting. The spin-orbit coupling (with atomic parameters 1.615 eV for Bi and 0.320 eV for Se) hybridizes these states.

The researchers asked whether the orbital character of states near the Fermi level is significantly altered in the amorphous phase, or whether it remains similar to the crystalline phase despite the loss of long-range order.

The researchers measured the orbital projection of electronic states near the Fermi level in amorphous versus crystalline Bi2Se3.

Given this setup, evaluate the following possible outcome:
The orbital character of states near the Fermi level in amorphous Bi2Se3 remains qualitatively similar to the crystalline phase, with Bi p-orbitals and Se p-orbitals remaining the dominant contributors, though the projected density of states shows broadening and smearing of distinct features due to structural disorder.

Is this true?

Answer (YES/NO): NO